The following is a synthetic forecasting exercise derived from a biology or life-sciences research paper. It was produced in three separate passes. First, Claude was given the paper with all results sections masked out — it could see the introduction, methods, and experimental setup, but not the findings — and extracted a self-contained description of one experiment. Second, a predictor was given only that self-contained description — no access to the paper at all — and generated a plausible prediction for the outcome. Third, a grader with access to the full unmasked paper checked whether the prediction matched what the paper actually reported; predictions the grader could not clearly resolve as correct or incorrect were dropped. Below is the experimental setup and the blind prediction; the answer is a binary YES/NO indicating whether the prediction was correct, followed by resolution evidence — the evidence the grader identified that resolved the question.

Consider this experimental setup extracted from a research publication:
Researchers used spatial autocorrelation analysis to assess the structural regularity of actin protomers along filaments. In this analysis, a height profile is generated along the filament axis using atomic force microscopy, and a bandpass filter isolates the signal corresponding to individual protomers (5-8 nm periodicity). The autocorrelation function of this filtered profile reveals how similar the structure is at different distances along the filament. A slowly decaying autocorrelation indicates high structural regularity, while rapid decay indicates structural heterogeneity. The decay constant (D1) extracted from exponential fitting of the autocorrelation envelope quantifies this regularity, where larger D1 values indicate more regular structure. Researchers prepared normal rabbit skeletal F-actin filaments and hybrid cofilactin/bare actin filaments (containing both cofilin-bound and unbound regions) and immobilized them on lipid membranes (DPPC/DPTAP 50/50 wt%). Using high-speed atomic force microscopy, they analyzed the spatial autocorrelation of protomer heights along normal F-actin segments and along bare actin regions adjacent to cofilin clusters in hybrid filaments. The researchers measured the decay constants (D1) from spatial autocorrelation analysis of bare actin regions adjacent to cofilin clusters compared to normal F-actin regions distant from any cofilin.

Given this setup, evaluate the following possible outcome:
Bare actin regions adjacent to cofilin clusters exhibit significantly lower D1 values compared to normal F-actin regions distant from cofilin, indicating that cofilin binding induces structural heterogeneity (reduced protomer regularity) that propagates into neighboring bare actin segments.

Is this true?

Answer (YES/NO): YES